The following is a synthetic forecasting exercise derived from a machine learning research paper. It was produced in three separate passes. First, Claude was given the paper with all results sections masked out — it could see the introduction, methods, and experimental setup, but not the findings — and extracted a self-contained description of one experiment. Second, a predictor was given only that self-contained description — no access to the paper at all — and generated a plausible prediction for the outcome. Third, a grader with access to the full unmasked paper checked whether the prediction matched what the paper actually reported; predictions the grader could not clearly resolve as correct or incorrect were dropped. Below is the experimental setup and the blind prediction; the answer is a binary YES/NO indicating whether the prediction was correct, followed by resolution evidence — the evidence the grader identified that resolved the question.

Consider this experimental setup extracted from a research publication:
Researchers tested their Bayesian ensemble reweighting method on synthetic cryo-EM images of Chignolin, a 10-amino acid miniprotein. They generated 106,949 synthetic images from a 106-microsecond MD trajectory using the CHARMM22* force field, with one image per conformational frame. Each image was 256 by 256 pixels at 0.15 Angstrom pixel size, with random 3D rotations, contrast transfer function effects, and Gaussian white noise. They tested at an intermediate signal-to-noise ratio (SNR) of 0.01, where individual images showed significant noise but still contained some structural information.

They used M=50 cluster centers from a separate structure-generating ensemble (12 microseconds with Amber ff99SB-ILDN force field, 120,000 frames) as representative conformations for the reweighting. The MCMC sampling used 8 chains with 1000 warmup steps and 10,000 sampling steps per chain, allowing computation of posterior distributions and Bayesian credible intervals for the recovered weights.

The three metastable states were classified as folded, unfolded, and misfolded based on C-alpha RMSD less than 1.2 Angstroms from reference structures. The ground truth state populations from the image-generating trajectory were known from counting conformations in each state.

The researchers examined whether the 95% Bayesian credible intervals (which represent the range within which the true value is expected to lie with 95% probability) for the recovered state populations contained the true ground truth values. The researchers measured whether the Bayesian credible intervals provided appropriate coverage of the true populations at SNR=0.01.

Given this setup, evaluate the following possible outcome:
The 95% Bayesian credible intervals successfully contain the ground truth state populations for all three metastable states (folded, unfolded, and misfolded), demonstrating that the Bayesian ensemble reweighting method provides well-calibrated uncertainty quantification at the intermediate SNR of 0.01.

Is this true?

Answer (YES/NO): NO